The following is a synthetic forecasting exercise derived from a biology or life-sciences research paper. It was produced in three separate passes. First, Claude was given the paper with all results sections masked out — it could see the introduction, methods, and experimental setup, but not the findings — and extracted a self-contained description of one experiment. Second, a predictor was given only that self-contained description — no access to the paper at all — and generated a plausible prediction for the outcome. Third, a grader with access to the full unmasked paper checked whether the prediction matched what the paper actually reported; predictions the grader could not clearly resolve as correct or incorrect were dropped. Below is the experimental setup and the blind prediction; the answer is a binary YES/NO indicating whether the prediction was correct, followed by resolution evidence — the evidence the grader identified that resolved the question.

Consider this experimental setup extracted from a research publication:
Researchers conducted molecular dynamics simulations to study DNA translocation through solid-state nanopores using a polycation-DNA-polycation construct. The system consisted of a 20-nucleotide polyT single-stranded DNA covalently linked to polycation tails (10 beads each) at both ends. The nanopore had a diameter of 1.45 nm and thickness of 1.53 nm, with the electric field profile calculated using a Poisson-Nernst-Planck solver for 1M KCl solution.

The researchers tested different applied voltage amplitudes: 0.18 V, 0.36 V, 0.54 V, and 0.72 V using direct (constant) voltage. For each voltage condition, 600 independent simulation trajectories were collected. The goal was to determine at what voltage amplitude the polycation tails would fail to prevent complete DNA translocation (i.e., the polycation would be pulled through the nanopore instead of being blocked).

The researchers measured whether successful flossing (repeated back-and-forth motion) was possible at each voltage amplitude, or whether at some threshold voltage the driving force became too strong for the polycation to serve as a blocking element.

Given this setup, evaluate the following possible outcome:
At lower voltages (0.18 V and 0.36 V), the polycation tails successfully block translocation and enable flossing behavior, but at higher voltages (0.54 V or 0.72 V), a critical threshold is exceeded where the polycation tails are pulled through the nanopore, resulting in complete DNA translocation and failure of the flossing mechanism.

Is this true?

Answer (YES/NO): NO